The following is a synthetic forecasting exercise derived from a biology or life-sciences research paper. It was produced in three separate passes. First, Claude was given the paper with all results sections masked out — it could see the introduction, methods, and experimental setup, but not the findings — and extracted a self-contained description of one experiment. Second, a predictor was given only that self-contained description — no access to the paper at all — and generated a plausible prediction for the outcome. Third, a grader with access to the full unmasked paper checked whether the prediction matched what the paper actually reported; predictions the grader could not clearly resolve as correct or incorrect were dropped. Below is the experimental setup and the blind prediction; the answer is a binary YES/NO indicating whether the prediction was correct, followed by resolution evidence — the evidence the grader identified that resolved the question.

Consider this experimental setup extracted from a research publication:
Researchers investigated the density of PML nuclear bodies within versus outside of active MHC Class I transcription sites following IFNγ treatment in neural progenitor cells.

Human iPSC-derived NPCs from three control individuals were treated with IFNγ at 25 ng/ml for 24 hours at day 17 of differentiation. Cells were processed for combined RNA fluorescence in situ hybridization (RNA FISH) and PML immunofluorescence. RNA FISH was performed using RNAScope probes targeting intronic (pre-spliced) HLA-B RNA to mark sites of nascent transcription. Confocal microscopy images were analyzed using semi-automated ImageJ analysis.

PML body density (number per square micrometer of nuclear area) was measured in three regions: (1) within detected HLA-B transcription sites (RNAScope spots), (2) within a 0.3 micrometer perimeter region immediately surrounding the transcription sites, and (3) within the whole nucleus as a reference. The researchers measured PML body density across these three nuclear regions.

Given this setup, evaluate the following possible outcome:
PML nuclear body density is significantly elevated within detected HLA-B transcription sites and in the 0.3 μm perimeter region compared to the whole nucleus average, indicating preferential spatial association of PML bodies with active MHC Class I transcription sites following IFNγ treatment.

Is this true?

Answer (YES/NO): NO